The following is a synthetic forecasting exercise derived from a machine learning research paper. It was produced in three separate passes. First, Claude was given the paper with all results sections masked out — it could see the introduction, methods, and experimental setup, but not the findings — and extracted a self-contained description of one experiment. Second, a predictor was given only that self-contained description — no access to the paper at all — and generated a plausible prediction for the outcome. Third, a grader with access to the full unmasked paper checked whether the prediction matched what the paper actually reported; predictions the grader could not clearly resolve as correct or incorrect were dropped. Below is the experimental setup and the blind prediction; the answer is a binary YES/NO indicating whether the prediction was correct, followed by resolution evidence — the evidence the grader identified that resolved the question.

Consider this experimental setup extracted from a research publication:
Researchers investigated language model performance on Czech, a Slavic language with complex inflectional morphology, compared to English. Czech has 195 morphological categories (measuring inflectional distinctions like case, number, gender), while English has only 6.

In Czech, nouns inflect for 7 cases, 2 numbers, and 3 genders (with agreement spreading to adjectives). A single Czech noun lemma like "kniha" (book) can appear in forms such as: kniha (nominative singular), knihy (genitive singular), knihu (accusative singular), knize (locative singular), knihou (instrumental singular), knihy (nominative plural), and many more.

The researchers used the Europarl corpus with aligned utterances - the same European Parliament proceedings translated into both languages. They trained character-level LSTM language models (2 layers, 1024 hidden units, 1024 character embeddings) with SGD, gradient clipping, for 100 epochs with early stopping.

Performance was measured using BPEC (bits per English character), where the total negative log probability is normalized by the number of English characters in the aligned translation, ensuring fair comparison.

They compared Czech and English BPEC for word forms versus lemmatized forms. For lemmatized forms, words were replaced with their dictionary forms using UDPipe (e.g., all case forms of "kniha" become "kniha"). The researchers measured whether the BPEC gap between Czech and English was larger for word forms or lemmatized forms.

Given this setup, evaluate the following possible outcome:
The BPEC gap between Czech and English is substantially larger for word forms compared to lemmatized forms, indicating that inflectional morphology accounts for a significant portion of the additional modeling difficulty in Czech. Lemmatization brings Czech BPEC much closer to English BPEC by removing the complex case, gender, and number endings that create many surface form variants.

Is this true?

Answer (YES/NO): YES